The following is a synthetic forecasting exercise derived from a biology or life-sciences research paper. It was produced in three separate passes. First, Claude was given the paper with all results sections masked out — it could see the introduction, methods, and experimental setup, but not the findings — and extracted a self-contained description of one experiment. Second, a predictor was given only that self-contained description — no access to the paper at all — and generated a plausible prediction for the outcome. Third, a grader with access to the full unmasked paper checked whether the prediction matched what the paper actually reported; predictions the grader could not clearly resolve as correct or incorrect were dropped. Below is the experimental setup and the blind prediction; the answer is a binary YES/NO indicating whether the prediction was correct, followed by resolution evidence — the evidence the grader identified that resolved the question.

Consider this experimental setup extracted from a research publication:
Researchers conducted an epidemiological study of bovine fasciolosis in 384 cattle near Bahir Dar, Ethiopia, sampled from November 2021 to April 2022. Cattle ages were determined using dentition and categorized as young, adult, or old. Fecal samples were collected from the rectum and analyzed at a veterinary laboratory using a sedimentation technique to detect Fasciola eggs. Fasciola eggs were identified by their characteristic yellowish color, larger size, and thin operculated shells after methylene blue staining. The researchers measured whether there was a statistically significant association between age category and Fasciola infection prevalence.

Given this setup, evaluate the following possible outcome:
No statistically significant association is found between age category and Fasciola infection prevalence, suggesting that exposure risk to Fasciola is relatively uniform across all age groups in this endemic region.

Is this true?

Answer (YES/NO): YES